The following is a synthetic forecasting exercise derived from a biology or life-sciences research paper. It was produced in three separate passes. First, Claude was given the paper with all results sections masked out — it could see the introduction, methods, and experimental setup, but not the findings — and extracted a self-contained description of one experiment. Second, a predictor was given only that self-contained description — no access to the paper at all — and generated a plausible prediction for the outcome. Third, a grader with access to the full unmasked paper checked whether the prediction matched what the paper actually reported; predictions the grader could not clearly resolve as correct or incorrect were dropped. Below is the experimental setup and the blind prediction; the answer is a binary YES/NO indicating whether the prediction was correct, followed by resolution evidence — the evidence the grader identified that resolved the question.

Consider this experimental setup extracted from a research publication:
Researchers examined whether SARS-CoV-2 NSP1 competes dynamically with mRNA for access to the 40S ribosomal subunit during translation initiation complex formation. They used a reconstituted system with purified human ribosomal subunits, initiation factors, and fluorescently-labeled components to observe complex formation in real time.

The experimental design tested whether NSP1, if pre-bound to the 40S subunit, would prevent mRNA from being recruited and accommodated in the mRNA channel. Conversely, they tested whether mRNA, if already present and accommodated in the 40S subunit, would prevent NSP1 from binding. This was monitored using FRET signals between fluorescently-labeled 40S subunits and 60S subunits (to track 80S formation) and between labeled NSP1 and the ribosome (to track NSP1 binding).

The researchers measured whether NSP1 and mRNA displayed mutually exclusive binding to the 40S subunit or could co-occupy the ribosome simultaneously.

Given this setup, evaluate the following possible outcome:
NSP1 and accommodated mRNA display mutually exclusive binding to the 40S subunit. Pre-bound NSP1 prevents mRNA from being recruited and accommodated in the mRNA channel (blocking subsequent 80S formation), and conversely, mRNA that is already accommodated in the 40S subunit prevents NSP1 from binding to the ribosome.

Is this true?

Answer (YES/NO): NO